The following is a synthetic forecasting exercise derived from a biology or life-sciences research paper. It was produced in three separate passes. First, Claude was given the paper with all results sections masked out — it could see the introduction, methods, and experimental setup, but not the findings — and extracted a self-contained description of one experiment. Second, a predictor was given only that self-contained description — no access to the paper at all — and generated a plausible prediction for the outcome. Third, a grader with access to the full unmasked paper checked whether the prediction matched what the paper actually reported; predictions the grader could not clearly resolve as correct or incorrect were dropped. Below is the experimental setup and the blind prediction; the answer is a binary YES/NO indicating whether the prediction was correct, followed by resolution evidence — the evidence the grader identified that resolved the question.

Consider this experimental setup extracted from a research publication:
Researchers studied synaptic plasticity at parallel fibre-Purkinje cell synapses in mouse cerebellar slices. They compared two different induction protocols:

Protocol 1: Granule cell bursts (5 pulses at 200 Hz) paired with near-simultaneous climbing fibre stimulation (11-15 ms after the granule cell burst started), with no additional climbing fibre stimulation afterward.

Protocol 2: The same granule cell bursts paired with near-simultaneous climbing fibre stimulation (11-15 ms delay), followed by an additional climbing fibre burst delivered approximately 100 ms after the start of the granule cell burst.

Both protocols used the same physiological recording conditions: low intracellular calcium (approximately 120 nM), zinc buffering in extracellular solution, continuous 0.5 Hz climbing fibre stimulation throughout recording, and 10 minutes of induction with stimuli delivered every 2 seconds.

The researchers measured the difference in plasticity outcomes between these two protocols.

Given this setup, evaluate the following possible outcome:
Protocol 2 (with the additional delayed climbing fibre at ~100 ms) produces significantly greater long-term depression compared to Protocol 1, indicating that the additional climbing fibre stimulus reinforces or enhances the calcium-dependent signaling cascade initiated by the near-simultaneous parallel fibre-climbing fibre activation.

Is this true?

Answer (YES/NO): NO